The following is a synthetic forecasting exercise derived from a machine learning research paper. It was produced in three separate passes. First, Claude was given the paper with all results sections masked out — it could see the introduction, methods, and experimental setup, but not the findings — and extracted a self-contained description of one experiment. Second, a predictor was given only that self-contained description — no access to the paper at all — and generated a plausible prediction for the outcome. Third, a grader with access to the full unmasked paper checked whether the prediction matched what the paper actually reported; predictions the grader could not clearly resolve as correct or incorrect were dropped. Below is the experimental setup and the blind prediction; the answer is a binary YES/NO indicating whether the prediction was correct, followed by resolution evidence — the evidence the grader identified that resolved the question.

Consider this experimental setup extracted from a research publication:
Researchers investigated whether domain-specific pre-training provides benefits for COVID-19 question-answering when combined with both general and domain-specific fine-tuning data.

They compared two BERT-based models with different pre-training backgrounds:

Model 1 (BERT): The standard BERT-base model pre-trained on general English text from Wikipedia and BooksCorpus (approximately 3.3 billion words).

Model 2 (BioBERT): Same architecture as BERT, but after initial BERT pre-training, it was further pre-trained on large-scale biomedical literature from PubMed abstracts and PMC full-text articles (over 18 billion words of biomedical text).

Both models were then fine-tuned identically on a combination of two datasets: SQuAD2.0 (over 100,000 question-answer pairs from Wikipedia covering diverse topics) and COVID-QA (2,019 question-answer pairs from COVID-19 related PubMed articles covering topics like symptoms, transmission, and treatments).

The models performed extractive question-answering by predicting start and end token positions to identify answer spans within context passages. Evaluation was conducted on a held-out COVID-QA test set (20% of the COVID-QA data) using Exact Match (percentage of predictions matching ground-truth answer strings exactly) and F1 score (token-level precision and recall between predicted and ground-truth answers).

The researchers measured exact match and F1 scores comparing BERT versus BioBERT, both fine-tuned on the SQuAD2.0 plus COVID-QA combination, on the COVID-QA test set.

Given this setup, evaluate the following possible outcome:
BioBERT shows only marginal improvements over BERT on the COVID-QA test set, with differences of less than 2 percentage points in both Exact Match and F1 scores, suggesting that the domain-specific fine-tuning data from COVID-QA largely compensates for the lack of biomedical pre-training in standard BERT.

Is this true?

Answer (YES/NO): NO